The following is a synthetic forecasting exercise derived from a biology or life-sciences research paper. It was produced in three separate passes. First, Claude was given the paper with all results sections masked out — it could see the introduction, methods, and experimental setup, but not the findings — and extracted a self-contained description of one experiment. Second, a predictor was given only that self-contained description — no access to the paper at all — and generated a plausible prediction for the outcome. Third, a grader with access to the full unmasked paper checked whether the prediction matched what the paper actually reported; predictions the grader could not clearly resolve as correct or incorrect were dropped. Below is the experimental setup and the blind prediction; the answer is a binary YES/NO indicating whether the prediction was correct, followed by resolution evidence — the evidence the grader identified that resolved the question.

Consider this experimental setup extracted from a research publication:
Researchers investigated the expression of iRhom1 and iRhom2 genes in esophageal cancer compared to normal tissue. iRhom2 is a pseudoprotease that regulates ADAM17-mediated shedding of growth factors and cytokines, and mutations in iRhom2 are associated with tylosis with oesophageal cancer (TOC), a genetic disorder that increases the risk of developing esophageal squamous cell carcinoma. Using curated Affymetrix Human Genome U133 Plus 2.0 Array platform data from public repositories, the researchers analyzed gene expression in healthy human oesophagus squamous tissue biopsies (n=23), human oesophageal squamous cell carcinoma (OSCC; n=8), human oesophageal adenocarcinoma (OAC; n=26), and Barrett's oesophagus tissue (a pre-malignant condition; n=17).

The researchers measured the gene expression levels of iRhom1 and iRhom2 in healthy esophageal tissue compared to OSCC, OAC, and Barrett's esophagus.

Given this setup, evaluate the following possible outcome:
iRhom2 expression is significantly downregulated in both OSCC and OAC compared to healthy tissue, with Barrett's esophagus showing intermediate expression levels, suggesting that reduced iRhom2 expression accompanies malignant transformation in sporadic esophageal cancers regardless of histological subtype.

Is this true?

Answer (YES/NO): NO